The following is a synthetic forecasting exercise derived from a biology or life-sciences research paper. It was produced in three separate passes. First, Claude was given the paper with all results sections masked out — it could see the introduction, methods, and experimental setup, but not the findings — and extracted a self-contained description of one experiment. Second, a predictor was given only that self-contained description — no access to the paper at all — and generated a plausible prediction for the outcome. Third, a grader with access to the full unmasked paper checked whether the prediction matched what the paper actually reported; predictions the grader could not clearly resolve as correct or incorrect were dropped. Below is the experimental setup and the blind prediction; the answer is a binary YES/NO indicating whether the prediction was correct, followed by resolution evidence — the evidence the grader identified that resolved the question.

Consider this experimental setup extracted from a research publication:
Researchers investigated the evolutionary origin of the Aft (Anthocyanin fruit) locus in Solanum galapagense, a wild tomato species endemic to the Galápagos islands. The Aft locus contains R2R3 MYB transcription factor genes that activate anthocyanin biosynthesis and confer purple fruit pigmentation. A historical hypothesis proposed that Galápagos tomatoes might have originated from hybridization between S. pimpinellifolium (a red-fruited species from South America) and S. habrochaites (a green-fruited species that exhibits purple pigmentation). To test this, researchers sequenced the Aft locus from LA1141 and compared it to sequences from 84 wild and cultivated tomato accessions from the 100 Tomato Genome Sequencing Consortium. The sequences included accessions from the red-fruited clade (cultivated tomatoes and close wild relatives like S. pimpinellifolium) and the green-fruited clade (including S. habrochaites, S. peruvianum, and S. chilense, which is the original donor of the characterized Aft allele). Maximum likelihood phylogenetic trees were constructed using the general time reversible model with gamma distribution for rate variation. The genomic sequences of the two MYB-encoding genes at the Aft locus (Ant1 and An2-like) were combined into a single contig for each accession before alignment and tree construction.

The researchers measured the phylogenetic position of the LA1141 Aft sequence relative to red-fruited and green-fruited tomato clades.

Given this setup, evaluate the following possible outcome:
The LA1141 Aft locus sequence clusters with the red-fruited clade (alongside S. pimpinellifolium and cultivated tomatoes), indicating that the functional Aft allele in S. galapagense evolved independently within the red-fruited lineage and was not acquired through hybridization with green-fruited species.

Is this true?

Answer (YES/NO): YES